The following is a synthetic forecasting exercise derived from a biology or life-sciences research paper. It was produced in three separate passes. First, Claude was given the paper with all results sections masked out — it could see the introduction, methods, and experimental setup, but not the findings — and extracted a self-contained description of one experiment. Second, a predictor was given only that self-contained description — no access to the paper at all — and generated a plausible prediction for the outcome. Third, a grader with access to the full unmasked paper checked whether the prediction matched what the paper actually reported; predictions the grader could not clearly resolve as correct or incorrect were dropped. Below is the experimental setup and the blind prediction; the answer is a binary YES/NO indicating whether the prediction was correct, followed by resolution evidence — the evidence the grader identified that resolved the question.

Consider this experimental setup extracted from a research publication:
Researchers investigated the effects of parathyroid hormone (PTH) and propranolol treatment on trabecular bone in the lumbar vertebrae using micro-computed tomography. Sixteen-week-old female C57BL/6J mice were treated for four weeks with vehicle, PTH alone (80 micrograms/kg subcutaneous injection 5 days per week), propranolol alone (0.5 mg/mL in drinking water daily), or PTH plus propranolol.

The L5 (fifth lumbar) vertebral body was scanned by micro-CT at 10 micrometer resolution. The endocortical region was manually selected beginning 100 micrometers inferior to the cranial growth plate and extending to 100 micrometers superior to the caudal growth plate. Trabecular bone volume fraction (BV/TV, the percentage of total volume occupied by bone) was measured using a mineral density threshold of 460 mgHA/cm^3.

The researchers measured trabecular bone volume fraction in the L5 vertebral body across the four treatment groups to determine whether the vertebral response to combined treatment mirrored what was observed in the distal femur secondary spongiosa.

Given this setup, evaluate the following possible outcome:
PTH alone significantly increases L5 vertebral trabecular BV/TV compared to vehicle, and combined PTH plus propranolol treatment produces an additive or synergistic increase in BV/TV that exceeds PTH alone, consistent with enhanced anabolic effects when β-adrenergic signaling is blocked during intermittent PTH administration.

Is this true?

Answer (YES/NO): YES